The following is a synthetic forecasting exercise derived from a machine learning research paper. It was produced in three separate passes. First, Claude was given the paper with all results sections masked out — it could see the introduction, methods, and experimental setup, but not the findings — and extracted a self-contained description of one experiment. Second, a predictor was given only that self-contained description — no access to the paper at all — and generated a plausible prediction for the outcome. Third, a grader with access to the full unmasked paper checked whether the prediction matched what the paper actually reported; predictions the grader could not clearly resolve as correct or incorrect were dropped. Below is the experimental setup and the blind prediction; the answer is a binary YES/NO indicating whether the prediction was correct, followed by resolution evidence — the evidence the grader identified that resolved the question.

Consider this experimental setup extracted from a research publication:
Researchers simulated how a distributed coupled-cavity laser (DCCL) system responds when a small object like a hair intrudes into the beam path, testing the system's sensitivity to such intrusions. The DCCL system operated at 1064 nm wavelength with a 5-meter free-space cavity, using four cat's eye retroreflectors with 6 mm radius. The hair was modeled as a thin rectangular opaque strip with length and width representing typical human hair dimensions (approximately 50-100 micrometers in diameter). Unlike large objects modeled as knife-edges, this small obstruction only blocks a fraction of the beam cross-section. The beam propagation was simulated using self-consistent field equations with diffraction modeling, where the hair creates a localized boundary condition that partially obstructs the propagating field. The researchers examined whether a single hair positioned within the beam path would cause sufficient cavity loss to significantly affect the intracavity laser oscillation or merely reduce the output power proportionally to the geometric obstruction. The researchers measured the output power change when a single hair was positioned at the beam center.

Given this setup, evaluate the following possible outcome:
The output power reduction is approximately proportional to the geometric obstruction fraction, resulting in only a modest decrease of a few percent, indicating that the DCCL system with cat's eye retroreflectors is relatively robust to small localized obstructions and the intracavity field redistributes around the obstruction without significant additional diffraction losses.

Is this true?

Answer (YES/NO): NO